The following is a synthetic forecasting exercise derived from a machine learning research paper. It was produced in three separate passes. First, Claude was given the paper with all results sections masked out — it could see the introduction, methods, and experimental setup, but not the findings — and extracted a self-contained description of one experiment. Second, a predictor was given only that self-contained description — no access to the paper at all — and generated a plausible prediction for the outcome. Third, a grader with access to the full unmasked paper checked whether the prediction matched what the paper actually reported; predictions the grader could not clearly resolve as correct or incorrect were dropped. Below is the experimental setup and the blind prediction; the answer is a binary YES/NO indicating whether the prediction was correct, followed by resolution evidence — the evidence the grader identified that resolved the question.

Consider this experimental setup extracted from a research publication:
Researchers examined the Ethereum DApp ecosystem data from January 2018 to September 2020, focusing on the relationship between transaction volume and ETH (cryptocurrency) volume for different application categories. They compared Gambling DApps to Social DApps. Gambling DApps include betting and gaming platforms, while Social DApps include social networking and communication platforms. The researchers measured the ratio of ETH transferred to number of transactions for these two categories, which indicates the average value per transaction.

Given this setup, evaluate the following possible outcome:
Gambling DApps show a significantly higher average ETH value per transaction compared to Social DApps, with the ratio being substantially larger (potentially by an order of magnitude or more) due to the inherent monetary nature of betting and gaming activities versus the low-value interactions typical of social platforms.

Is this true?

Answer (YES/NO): YES